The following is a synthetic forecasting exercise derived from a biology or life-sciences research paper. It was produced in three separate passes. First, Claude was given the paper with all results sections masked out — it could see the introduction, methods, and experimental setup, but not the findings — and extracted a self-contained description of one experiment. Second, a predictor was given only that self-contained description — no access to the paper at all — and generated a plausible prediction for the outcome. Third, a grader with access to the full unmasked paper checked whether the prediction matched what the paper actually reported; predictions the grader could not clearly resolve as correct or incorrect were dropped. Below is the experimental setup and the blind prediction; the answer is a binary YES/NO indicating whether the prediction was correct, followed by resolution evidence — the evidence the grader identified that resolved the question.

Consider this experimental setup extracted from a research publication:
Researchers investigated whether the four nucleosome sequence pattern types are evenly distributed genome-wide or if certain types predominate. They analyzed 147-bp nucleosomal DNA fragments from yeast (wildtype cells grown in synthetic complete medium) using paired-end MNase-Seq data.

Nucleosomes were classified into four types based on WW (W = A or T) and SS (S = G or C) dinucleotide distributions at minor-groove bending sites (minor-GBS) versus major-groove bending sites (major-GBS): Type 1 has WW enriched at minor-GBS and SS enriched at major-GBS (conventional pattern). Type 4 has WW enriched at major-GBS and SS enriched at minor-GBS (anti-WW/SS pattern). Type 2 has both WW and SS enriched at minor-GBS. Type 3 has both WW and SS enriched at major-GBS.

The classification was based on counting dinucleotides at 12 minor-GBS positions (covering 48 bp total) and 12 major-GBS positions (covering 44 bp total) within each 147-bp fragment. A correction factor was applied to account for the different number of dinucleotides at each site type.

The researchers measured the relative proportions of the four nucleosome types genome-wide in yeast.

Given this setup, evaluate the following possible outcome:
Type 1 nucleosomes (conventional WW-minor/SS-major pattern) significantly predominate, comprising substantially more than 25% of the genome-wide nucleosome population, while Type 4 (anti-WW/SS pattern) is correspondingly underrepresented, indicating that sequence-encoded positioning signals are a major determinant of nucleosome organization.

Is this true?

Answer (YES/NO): NO